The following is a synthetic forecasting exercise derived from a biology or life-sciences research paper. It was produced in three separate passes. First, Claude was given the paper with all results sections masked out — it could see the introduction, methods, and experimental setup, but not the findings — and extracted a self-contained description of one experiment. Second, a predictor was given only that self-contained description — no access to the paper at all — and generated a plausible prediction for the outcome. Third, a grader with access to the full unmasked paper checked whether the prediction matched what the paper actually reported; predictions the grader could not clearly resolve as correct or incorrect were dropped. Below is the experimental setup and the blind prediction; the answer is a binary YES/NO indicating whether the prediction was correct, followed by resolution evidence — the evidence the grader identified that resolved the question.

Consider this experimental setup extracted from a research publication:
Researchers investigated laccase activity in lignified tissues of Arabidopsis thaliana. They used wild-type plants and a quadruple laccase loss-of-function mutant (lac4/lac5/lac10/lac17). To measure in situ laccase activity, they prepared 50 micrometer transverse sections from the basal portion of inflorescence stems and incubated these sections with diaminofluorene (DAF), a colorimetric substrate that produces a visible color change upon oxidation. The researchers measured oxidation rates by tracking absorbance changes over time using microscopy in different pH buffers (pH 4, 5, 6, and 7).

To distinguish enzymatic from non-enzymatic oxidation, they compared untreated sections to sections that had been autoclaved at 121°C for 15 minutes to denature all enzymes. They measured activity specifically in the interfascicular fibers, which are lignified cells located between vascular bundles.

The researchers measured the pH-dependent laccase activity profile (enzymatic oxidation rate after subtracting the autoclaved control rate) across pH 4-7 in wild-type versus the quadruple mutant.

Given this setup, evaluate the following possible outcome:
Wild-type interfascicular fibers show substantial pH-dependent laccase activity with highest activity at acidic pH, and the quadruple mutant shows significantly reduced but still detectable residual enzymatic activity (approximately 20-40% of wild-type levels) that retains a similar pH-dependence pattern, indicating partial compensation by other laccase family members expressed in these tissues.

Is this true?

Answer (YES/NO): NO